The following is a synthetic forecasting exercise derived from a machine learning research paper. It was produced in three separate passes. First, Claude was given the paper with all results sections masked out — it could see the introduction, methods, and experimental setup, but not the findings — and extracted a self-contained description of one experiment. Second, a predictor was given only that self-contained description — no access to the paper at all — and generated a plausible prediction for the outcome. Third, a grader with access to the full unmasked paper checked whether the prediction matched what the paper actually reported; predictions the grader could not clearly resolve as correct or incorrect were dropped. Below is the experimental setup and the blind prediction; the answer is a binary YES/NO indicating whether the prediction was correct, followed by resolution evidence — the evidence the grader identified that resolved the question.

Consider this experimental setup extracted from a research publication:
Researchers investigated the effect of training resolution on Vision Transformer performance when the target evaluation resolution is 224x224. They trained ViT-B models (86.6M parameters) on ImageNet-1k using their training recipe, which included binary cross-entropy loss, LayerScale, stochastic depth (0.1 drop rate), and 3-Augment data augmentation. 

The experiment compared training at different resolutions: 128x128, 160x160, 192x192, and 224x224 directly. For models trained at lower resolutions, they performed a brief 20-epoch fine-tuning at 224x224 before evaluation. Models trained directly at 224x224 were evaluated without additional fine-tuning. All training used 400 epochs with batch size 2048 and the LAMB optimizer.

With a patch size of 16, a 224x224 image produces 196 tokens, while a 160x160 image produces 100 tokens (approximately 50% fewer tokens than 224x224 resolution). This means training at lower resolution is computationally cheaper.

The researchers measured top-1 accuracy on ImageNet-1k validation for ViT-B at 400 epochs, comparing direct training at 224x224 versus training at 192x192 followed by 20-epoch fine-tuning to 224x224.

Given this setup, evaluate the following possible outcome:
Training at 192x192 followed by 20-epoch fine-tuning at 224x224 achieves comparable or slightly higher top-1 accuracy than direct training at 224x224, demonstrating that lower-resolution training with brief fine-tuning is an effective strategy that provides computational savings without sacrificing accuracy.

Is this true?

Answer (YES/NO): YES